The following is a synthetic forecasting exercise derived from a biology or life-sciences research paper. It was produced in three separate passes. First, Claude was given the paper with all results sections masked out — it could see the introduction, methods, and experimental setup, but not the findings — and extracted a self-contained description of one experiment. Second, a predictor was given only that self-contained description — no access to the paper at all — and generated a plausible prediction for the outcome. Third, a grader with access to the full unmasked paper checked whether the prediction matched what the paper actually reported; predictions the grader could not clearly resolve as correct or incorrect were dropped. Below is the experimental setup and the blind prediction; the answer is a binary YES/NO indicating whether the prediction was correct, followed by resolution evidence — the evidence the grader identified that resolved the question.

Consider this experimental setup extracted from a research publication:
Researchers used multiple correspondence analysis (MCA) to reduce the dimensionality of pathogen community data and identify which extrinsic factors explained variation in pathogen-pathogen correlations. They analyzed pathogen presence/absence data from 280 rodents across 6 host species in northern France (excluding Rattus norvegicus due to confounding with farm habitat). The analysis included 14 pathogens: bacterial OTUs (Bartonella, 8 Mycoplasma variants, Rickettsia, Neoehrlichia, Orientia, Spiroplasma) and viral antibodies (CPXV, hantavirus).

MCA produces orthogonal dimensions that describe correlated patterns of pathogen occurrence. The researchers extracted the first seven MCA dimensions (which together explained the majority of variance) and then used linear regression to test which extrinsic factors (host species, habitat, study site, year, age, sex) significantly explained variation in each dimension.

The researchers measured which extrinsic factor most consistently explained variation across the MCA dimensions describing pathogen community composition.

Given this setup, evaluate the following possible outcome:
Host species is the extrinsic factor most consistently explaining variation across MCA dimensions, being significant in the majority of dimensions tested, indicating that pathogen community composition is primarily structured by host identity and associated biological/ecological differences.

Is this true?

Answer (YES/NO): YES